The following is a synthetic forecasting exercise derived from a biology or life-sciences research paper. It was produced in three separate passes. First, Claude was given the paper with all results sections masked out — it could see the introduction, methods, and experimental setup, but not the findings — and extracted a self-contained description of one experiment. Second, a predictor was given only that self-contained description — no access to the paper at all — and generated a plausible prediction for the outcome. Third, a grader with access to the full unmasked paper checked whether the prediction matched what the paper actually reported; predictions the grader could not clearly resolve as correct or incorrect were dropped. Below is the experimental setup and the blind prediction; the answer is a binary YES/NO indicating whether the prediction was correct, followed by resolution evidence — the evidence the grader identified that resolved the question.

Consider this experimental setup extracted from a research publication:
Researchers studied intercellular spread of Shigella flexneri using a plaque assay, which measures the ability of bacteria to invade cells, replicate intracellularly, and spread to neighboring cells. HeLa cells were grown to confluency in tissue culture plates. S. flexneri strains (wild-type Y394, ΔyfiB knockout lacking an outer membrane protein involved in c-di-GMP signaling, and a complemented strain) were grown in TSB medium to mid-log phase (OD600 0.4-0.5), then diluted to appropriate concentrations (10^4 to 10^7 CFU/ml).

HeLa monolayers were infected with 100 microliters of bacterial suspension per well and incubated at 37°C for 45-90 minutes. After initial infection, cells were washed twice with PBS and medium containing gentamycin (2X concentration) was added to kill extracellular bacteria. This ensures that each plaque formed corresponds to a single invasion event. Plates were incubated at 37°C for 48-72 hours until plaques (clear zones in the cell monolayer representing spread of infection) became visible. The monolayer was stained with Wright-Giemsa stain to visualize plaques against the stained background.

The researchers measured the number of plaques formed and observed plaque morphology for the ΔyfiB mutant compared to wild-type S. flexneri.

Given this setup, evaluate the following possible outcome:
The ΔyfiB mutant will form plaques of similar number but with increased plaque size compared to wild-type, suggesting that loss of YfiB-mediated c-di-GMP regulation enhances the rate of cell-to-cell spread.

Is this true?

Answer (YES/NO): NO